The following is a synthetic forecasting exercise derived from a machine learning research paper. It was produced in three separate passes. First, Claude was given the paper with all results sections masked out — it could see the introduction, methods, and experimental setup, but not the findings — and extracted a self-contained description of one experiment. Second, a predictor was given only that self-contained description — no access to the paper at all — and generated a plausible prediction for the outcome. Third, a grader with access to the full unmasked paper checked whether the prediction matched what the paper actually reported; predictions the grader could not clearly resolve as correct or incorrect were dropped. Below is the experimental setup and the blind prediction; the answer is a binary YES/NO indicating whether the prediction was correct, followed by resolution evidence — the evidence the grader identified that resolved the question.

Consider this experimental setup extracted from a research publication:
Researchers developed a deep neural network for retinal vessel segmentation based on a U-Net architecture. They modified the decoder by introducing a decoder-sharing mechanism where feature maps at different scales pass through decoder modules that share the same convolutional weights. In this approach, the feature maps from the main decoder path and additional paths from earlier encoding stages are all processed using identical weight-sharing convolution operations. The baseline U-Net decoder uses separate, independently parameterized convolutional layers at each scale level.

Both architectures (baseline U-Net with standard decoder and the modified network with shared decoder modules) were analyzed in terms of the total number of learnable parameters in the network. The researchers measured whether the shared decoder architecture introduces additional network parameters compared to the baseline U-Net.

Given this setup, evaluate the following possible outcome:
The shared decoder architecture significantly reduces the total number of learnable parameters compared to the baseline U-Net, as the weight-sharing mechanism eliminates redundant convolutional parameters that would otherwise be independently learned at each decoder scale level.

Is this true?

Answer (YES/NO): NO